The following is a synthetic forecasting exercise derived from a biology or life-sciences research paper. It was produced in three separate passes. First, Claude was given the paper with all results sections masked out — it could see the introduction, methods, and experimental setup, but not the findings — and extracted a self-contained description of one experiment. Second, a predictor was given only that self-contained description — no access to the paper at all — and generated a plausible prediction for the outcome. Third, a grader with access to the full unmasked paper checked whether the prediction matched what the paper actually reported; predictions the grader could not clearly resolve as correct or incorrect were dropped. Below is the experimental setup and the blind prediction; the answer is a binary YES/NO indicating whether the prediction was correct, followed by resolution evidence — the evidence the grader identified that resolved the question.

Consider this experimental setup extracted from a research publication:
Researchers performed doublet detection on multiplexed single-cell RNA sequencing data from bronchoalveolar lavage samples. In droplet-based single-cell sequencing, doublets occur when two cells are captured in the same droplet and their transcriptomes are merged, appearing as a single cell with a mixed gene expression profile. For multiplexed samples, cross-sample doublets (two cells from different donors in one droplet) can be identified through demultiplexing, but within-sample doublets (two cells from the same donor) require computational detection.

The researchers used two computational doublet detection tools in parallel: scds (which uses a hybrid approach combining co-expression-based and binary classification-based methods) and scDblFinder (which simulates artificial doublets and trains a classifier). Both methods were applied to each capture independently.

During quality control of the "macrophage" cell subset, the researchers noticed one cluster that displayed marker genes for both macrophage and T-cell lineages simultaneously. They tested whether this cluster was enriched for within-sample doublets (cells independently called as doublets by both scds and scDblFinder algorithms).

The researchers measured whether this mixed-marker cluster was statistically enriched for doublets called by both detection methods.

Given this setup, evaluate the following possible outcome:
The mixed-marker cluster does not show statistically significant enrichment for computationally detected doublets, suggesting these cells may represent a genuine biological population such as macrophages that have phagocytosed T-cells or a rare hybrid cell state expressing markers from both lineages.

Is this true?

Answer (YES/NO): NO